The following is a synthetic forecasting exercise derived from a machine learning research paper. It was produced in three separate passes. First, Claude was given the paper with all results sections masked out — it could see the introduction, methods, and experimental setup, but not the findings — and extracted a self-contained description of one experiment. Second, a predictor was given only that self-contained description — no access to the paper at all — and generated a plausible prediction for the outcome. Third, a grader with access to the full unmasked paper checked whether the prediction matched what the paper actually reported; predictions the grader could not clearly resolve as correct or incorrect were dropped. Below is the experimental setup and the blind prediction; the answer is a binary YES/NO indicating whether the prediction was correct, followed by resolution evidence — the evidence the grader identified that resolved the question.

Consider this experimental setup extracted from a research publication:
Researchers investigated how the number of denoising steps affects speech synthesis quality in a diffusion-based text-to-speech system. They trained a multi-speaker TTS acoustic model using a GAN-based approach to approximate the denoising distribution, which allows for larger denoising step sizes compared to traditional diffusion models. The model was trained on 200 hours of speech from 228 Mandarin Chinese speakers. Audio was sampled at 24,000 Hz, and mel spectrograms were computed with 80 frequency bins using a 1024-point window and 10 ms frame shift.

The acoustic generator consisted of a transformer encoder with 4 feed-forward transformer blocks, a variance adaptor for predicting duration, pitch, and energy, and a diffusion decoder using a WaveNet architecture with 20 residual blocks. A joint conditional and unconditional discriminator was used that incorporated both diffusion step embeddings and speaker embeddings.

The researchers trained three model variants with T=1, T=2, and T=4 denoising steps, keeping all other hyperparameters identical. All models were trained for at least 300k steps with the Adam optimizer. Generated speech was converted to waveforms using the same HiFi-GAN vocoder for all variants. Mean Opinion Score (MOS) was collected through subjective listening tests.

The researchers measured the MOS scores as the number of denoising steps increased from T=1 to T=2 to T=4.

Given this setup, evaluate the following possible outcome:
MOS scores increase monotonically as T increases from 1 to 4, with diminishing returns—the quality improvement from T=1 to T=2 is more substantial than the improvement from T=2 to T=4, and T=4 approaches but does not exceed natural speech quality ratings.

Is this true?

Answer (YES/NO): NO